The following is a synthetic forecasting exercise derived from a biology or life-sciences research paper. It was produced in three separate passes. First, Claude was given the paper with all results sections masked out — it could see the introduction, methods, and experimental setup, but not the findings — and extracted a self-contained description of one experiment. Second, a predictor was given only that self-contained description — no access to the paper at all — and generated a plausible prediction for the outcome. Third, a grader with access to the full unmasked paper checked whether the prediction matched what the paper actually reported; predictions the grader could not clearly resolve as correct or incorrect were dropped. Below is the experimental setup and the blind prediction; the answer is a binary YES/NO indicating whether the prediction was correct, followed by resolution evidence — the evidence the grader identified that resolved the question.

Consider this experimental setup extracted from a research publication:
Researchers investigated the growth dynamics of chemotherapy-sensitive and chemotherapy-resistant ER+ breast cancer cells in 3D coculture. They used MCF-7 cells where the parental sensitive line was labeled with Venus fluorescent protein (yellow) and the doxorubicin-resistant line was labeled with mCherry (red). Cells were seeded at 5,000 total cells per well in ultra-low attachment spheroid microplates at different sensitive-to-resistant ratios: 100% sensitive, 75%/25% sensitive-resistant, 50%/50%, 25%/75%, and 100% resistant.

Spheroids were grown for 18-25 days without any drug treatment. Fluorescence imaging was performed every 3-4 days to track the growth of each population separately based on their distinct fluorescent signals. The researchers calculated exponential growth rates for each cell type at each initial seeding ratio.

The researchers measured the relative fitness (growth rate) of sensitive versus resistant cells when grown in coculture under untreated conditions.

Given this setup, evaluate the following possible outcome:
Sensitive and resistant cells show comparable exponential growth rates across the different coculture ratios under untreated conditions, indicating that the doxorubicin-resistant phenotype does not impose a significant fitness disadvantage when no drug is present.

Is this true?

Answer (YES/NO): NO